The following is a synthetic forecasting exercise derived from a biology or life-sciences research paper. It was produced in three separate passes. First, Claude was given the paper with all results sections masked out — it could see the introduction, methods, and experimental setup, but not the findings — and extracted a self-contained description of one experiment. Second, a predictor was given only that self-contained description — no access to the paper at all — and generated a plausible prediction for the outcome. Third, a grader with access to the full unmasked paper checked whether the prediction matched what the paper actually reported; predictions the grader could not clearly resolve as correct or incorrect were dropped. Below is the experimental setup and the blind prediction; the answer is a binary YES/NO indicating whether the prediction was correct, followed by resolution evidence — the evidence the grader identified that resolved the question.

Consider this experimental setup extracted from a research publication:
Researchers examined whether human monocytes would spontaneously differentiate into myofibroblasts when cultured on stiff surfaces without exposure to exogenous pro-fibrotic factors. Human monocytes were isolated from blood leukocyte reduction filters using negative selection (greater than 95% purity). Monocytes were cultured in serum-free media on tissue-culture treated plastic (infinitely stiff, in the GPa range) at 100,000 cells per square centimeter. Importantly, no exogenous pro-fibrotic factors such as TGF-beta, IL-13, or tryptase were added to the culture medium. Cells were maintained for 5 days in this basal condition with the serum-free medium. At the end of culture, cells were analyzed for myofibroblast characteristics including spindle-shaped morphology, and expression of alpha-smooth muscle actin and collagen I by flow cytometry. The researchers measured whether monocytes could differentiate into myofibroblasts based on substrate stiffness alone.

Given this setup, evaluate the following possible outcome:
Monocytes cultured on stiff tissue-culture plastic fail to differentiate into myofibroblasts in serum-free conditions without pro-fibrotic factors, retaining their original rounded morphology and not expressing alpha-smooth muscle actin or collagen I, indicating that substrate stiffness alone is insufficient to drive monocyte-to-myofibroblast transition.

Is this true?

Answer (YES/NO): NO